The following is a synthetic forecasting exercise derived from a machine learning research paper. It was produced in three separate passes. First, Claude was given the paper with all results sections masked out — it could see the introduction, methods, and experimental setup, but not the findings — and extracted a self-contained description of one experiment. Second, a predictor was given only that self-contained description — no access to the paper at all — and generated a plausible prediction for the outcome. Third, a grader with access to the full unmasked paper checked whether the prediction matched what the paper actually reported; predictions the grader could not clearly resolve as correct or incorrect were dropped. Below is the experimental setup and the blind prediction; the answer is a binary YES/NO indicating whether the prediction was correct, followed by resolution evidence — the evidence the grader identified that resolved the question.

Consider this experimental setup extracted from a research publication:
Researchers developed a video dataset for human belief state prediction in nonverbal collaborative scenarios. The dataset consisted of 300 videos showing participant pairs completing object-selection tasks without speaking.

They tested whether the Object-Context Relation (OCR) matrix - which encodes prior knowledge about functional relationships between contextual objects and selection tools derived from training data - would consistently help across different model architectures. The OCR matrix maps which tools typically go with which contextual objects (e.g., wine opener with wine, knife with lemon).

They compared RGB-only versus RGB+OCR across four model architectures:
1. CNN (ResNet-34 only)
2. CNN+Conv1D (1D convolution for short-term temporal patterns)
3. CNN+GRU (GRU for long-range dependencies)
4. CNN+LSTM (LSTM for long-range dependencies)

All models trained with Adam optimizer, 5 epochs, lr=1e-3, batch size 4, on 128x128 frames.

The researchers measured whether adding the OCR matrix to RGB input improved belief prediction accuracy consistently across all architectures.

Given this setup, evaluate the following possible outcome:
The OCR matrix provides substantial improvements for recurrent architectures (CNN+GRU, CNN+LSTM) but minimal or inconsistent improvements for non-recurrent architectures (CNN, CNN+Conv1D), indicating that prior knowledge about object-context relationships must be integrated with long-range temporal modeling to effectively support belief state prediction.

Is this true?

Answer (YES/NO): NO